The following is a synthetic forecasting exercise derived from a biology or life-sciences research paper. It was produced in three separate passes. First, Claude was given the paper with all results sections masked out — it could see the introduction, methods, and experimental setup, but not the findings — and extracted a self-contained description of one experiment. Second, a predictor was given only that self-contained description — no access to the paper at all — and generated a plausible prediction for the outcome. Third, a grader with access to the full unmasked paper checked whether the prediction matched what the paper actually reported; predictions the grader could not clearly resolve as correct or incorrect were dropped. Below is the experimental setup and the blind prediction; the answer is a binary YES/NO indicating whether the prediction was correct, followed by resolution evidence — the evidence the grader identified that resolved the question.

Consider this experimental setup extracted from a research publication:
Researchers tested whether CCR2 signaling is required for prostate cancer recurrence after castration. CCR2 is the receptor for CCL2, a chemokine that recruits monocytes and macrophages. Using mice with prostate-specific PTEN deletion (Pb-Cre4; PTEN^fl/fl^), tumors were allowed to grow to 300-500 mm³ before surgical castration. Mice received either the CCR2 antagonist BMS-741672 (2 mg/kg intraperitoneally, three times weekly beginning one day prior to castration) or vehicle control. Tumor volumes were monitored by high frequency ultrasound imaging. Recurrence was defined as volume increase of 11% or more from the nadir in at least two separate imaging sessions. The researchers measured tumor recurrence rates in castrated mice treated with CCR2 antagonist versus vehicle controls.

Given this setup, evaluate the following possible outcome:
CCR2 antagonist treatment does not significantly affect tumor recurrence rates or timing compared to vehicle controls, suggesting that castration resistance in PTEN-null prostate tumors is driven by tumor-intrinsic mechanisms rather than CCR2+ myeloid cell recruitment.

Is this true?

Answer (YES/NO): NO